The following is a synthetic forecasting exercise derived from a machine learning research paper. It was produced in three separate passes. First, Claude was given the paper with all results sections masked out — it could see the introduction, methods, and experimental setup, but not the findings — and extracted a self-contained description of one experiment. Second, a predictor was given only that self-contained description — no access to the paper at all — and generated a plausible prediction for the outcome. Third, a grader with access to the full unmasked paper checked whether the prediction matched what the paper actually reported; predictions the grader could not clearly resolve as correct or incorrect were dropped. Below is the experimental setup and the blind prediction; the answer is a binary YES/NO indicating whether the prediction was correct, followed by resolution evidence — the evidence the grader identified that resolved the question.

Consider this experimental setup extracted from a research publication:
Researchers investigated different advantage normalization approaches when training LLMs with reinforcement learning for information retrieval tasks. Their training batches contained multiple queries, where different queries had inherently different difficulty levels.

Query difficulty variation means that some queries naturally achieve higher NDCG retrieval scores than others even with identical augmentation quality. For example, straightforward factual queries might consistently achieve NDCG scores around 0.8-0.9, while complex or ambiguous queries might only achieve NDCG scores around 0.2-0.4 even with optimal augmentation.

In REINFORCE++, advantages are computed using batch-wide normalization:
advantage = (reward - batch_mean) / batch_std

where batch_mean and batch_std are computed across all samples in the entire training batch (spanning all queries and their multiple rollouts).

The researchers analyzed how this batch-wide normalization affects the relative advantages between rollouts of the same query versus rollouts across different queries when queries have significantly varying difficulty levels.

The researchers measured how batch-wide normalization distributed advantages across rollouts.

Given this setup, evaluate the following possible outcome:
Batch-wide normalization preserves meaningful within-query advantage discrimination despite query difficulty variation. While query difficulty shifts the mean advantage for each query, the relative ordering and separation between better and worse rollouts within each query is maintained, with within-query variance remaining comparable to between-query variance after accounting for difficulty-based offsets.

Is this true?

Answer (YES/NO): NO